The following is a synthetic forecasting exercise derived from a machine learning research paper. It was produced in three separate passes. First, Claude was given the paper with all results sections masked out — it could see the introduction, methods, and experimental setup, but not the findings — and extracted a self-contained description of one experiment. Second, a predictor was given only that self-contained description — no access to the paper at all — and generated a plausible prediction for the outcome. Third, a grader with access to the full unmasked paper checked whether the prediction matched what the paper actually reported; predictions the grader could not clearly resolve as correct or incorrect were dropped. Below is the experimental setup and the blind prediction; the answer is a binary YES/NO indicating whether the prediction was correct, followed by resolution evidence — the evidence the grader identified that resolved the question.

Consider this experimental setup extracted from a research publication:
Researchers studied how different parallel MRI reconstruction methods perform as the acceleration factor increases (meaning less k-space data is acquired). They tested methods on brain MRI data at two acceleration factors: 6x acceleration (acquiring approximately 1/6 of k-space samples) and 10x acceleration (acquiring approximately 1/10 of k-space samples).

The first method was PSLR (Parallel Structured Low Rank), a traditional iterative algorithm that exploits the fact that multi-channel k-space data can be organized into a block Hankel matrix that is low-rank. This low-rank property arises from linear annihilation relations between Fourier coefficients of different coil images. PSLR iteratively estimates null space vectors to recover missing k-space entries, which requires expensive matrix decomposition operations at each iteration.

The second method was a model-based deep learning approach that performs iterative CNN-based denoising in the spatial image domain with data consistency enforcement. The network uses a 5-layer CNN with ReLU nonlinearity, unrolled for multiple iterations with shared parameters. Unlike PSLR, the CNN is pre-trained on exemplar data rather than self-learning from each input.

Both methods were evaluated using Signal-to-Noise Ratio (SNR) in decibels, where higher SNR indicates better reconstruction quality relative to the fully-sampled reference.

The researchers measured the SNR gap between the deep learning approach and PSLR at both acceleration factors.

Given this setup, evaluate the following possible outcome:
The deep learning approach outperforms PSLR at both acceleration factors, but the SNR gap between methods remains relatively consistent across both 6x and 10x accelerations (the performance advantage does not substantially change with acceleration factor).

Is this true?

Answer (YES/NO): NO